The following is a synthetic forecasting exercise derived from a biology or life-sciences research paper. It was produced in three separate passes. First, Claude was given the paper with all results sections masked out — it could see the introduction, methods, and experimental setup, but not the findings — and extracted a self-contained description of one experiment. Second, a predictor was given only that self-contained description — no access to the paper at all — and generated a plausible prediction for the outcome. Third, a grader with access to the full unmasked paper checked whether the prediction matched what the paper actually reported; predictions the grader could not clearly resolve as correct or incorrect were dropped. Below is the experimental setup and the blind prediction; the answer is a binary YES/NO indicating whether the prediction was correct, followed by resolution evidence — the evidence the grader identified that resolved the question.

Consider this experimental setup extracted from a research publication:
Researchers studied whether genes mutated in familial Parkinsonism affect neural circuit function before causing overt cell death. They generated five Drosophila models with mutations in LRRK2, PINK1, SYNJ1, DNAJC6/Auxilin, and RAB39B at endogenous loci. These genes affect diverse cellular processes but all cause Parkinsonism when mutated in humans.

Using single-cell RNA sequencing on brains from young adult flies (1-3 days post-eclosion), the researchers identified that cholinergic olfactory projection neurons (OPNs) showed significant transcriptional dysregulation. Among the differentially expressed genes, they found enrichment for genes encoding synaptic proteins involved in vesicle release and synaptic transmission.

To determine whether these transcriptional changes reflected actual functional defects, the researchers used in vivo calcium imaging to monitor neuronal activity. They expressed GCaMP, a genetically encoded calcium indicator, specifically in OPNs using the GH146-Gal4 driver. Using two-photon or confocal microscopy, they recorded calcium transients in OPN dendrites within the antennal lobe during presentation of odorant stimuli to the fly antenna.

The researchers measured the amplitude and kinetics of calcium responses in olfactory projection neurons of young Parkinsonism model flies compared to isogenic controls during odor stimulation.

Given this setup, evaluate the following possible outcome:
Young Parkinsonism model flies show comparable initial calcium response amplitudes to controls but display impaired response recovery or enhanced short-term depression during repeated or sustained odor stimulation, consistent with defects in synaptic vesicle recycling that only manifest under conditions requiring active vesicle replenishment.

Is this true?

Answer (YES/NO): NO